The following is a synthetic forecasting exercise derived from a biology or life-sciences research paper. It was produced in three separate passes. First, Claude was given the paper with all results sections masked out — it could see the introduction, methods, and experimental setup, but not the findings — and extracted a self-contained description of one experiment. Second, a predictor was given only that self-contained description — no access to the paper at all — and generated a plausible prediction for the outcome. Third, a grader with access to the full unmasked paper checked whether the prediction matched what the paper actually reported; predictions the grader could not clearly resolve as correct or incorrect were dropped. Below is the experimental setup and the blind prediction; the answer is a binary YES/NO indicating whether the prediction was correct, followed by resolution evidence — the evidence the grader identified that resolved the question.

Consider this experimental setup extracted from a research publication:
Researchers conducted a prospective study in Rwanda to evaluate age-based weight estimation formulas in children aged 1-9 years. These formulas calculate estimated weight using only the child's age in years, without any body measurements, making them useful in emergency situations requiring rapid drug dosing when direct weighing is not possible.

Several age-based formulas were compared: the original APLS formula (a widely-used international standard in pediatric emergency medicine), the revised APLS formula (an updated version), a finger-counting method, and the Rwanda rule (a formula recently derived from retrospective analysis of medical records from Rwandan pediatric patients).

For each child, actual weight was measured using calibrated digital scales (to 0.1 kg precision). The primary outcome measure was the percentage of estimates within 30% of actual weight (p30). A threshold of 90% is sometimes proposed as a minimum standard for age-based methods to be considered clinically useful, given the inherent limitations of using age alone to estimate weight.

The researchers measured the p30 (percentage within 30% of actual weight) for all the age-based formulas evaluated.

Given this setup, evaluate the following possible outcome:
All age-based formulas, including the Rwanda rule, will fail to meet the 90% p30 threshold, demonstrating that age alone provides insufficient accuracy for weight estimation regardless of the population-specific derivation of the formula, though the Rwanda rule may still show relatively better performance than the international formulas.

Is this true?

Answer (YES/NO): NO